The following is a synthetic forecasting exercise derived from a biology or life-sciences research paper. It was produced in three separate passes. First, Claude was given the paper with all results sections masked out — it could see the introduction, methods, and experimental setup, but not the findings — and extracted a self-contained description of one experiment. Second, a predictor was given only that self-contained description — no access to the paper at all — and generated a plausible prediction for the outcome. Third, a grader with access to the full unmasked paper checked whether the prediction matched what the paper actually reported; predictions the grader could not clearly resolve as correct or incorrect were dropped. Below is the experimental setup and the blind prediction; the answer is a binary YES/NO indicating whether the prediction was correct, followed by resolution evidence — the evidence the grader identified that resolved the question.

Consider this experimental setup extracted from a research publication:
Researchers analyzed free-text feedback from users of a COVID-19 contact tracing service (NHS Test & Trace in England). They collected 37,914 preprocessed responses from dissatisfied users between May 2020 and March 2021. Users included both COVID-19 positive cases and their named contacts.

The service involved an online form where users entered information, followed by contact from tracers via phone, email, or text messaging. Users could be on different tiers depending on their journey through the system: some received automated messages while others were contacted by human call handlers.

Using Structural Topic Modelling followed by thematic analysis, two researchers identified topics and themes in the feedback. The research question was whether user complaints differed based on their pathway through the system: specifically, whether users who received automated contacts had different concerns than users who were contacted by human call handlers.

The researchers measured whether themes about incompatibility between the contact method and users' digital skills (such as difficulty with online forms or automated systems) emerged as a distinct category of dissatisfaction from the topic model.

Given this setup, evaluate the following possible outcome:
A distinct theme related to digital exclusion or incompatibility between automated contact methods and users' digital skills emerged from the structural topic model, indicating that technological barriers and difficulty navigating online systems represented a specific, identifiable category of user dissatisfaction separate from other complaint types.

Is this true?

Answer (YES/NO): YES